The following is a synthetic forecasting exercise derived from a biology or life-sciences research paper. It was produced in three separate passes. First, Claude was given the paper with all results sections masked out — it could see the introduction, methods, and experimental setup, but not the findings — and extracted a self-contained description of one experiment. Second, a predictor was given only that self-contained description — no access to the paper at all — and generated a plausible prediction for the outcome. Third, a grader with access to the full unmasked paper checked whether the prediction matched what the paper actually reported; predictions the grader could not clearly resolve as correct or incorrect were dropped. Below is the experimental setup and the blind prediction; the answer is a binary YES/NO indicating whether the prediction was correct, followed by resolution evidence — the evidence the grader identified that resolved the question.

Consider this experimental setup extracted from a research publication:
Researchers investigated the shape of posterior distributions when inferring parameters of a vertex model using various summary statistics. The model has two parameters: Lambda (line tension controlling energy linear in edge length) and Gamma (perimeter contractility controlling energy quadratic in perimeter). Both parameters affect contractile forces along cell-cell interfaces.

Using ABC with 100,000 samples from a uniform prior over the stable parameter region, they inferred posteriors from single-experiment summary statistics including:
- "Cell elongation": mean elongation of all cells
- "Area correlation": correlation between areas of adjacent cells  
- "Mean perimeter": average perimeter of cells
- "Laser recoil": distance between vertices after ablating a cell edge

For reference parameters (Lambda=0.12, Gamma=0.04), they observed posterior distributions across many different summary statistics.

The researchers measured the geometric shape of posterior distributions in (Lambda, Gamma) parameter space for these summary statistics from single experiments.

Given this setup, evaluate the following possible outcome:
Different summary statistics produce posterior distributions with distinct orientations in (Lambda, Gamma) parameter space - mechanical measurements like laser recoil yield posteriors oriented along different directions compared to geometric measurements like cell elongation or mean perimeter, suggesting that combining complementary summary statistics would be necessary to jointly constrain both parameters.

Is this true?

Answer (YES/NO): NO